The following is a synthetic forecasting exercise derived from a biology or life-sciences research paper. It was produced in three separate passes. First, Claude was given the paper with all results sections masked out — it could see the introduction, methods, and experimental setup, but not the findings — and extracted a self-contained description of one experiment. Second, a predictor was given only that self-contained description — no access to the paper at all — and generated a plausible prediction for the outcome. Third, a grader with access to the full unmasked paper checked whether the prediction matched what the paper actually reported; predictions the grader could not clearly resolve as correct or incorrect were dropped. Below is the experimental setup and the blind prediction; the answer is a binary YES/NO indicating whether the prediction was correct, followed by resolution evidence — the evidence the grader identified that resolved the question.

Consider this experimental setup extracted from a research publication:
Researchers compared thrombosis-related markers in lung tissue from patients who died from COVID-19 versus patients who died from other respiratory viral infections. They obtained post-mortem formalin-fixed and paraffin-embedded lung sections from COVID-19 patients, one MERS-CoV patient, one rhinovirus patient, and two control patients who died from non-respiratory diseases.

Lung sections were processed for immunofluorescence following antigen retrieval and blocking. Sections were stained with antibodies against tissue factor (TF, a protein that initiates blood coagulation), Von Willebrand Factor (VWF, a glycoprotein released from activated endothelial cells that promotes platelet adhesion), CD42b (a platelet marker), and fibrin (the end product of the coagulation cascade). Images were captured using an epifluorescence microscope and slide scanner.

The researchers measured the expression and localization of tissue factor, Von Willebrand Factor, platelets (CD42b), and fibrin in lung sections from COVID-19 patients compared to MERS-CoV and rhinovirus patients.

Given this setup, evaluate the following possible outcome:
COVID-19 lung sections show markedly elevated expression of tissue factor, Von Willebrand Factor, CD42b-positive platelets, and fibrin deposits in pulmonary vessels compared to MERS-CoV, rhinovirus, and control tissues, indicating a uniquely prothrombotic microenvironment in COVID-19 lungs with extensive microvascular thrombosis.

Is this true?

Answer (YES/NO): NO